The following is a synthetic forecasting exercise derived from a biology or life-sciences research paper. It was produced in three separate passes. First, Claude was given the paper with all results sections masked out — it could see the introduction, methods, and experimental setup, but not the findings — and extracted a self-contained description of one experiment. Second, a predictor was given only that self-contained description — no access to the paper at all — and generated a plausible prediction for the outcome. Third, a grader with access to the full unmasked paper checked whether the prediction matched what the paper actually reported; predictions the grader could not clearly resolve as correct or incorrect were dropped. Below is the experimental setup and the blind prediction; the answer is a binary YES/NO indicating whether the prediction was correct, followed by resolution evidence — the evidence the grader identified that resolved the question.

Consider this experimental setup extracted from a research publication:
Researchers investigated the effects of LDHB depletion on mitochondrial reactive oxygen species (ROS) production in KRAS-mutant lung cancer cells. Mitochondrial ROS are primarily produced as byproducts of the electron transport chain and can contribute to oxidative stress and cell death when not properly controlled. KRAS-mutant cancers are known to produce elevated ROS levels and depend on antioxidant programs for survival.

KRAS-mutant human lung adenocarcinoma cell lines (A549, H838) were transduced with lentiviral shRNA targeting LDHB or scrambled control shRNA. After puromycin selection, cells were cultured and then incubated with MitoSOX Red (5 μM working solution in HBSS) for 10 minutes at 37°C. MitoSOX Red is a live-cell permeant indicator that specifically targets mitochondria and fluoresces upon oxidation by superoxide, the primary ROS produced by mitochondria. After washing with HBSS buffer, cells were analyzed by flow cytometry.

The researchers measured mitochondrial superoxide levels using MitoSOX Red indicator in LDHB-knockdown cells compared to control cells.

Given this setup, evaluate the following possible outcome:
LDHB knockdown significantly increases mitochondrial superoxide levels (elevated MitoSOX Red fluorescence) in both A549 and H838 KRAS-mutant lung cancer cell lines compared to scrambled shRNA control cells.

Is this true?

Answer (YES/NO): NO